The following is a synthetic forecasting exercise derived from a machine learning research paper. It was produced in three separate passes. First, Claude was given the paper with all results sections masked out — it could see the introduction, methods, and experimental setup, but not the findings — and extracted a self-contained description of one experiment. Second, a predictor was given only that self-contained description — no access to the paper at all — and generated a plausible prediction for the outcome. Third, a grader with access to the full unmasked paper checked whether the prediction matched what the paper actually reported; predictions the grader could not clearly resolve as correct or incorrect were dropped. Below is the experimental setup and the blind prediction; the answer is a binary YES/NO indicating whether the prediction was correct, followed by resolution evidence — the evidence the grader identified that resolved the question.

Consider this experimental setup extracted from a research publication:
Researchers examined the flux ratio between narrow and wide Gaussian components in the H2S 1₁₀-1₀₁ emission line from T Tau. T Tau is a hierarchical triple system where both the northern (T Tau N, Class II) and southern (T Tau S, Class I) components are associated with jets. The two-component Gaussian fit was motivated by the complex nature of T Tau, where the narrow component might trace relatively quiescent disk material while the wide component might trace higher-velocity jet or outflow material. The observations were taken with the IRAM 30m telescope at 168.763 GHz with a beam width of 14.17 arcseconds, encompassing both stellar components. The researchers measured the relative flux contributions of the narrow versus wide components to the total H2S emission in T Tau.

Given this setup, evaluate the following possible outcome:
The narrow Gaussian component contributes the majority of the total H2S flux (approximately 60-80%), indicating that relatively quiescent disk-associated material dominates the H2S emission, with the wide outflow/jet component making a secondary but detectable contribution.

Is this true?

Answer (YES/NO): NO